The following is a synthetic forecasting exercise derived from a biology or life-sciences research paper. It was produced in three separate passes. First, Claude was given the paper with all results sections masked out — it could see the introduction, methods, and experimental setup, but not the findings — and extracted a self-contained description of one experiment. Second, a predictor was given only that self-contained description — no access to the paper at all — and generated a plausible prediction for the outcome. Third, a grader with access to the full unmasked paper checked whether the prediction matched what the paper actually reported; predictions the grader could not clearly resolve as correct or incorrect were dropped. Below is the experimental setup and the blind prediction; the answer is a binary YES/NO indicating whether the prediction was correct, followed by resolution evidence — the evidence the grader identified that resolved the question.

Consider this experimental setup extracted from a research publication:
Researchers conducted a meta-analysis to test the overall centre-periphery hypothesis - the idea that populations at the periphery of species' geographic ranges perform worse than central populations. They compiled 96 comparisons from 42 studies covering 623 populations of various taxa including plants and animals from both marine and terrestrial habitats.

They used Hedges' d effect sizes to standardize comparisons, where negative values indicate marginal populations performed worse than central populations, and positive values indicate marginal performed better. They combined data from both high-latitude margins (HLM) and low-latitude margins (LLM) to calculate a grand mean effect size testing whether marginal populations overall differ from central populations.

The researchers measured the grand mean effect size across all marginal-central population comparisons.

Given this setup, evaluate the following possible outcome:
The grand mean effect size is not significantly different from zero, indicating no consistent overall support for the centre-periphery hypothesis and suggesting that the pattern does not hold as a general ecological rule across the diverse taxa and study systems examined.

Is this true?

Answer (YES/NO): NO